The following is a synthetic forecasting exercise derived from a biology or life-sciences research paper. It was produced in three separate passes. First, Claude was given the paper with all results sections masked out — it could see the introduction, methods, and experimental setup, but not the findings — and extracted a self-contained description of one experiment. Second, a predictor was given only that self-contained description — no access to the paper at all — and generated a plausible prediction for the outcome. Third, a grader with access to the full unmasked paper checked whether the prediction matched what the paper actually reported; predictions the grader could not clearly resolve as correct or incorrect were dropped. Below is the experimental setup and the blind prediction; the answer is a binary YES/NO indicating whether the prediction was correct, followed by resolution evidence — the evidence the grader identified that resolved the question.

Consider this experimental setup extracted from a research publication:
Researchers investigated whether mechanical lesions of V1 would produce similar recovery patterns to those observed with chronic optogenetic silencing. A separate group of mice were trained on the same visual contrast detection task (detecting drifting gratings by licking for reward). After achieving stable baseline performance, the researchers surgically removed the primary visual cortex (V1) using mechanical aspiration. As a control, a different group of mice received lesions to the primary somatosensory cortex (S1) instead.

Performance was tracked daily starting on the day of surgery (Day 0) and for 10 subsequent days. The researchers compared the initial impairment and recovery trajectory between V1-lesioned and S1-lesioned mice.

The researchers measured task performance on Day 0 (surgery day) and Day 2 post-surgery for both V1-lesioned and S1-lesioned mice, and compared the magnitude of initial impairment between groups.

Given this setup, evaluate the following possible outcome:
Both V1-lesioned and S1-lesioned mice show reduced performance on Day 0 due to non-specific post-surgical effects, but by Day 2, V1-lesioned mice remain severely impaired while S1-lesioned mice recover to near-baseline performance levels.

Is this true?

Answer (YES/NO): NO